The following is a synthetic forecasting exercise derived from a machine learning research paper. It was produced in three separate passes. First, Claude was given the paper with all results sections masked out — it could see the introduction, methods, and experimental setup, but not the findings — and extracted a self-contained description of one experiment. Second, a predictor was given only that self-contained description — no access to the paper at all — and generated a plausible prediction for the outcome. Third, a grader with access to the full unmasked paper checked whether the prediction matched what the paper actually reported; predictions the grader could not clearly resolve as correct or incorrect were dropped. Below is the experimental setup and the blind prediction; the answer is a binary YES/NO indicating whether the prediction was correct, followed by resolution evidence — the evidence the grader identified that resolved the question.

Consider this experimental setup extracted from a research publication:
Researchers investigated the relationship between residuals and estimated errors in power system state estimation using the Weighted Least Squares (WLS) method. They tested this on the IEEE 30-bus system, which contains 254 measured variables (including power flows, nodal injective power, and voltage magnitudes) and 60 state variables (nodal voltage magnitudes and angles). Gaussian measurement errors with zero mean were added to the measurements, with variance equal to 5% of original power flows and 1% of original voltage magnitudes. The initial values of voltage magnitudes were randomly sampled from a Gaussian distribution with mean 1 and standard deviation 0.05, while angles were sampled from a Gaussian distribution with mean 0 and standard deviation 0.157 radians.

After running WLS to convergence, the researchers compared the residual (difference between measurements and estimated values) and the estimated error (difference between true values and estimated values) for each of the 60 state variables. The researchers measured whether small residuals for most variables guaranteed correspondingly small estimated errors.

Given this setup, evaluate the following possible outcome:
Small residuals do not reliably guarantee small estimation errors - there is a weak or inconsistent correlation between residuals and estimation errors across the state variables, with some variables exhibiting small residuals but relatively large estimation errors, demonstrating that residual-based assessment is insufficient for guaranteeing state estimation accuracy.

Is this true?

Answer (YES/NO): YES